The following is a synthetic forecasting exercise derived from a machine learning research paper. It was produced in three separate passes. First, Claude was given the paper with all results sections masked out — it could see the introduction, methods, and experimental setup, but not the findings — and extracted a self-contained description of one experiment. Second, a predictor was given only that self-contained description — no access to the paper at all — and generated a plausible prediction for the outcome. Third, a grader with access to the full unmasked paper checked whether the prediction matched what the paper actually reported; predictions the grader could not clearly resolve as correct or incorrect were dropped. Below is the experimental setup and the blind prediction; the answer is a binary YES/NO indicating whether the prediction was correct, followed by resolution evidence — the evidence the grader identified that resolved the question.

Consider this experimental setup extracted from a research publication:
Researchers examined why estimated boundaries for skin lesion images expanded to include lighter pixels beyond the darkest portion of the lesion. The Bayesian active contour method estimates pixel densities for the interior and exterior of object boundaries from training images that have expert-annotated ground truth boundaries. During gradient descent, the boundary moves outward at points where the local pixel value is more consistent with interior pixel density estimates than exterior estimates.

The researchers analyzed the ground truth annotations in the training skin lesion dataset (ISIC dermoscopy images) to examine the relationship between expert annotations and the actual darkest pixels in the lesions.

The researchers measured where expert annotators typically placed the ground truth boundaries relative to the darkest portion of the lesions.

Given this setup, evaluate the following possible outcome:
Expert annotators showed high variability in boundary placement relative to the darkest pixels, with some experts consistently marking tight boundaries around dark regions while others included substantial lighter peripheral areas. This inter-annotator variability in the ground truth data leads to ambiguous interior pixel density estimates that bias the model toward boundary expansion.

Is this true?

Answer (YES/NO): NO